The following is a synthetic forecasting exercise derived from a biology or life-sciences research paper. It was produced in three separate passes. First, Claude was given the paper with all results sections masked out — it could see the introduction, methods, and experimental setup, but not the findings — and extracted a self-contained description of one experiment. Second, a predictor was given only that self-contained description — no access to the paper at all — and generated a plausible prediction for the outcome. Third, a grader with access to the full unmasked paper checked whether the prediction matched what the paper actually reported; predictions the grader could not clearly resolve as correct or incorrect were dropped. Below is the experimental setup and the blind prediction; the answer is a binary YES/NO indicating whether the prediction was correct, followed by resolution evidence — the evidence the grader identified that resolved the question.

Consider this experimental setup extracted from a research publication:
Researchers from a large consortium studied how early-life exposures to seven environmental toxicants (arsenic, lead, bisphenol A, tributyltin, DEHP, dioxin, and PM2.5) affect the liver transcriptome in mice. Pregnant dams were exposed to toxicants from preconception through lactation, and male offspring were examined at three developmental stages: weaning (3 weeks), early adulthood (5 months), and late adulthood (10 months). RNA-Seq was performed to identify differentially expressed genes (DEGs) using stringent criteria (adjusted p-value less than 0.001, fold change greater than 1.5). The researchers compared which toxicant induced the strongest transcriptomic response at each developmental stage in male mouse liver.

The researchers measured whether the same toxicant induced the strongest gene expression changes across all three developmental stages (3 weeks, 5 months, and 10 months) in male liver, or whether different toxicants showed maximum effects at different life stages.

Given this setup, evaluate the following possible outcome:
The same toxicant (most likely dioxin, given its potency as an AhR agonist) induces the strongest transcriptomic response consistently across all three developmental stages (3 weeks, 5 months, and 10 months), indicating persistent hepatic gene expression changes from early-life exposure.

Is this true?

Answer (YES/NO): NO